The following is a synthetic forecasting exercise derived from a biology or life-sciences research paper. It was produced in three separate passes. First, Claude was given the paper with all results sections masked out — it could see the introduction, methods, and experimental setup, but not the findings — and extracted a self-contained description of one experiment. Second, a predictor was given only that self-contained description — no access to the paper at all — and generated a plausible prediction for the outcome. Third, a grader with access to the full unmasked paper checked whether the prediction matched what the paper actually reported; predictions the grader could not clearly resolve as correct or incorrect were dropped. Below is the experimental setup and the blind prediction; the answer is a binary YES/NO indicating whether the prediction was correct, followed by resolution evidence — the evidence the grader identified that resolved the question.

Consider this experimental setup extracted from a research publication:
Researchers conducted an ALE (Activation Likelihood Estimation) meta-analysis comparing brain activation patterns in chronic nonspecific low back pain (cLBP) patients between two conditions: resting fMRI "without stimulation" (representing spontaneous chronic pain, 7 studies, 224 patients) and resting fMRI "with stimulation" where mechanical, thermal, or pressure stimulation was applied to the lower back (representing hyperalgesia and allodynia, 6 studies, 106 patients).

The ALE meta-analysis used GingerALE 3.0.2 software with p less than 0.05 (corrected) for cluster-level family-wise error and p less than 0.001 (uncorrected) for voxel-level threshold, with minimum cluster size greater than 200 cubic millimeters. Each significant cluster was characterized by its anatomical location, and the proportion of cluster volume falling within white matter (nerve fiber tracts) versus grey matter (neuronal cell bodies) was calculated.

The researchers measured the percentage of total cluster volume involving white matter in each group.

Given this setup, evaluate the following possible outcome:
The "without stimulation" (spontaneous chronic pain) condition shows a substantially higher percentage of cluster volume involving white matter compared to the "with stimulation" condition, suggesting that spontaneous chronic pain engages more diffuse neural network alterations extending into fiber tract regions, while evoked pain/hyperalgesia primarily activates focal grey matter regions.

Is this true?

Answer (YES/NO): NO